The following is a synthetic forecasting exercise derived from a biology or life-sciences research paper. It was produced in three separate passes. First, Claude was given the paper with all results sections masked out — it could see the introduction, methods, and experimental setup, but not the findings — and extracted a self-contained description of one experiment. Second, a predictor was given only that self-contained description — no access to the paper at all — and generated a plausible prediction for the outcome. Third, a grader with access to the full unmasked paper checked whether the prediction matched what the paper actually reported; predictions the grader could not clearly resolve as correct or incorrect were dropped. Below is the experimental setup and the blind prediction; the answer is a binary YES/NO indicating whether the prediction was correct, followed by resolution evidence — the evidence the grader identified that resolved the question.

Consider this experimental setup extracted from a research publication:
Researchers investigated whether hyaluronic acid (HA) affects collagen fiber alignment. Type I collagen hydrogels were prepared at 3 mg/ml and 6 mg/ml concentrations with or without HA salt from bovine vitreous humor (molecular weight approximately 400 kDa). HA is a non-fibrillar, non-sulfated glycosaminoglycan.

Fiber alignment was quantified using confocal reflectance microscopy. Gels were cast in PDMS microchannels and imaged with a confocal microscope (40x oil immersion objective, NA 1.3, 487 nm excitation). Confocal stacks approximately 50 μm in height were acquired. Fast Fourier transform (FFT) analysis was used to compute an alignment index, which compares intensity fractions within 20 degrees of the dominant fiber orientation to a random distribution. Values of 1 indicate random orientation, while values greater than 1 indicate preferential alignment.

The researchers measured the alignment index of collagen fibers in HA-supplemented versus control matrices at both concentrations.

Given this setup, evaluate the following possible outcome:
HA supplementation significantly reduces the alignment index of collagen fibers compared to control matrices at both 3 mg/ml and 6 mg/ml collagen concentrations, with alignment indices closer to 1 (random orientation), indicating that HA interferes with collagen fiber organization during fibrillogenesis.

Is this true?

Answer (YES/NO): NO